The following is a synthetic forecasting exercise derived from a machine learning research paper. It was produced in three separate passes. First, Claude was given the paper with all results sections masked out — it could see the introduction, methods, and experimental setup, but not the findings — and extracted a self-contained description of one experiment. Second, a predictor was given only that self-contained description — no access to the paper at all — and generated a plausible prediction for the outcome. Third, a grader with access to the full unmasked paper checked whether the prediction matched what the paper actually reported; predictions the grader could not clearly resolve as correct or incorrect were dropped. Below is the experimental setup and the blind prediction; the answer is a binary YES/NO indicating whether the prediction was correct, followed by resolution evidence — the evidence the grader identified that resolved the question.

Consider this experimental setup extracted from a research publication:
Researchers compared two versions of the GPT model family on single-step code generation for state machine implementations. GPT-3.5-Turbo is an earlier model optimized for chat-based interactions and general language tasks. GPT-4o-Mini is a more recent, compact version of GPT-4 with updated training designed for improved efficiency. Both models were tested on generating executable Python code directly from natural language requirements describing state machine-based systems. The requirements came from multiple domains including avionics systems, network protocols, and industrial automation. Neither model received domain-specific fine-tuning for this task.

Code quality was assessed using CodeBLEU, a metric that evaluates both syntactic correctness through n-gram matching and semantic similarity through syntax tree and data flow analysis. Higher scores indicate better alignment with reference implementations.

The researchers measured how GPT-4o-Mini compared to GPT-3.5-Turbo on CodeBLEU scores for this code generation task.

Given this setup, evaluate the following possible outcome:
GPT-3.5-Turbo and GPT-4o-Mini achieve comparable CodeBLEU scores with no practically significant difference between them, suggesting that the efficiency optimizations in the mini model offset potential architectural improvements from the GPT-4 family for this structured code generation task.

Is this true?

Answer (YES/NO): NO